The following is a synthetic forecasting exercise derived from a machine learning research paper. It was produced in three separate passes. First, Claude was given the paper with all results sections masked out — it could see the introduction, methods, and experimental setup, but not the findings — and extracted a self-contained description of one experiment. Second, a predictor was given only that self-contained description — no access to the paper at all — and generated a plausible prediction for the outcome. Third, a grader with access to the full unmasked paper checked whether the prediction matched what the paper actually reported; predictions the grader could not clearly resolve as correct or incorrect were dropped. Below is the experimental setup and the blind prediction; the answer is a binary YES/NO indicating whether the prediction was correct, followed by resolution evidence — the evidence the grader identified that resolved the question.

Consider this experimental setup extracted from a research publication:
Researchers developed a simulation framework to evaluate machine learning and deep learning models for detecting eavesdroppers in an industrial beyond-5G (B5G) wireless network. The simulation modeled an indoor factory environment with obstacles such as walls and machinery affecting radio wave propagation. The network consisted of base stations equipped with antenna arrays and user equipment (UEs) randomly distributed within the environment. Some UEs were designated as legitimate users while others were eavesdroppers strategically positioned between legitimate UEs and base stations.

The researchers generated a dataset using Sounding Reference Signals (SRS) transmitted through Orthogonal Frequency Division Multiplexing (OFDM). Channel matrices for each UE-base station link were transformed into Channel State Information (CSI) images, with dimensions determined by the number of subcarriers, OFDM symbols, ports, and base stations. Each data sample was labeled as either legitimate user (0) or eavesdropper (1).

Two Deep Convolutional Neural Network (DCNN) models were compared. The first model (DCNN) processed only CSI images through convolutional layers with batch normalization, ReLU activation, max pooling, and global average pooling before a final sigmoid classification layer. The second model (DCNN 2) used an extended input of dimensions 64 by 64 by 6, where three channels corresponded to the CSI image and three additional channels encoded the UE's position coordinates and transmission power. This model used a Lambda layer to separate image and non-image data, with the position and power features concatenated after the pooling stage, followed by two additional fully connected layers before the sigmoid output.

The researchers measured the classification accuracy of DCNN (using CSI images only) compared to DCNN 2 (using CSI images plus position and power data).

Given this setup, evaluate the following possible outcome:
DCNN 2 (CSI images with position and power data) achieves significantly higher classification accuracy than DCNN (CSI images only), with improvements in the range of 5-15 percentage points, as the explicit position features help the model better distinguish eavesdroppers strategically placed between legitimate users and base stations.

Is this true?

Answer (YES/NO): YES